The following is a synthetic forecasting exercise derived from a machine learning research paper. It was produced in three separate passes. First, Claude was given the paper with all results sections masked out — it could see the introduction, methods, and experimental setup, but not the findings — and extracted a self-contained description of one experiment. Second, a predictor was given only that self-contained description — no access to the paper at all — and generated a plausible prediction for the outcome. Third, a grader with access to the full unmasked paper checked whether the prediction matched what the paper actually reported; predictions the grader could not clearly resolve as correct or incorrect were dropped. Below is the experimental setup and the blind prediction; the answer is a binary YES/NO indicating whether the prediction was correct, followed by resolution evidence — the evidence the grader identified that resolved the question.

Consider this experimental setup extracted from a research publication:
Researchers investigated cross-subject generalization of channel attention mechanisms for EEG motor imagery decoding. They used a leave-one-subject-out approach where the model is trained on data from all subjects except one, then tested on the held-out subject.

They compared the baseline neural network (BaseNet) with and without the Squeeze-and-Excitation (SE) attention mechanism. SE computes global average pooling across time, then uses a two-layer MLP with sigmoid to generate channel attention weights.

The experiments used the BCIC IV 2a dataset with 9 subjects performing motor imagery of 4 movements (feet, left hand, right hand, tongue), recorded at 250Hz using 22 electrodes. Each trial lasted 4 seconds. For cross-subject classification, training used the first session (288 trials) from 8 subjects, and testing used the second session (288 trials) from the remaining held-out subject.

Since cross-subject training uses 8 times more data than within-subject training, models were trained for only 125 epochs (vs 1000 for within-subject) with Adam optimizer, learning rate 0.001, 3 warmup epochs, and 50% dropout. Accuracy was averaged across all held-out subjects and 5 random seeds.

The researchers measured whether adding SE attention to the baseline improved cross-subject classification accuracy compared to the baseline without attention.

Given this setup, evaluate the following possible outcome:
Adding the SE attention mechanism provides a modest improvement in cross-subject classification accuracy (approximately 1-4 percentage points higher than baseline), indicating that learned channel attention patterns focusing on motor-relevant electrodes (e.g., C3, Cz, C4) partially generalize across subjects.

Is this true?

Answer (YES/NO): NO